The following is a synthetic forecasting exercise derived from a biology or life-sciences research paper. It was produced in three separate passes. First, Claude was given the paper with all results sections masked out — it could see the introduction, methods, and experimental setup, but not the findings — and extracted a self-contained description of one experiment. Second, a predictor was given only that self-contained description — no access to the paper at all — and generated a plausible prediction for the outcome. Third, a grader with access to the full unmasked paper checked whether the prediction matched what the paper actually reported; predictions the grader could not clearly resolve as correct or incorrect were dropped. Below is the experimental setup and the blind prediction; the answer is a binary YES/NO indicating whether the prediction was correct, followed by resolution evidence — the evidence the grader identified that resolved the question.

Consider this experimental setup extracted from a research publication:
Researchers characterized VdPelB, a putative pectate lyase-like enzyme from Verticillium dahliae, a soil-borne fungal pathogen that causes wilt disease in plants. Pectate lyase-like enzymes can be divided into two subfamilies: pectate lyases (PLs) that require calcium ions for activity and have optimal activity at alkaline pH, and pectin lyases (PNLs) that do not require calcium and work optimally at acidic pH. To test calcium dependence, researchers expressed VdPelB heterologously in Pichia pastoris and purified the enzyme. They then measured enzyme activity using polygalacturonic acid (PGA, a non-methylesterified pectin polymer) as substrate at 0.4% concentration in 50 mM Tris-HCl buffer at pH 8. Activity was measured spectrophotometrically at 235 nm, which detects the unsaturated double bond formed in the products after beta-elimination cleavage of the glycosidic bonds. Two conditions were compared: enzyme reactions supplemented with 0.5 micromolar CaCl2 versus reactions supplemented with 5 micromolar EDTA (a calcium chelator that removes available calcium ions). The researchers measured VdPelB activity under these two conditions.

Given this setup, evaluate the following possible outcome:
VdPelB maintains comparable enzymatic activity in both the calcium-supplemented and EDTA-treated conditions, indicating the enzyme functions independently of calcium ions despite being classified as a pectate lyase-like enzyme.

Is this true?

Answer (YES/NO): NO